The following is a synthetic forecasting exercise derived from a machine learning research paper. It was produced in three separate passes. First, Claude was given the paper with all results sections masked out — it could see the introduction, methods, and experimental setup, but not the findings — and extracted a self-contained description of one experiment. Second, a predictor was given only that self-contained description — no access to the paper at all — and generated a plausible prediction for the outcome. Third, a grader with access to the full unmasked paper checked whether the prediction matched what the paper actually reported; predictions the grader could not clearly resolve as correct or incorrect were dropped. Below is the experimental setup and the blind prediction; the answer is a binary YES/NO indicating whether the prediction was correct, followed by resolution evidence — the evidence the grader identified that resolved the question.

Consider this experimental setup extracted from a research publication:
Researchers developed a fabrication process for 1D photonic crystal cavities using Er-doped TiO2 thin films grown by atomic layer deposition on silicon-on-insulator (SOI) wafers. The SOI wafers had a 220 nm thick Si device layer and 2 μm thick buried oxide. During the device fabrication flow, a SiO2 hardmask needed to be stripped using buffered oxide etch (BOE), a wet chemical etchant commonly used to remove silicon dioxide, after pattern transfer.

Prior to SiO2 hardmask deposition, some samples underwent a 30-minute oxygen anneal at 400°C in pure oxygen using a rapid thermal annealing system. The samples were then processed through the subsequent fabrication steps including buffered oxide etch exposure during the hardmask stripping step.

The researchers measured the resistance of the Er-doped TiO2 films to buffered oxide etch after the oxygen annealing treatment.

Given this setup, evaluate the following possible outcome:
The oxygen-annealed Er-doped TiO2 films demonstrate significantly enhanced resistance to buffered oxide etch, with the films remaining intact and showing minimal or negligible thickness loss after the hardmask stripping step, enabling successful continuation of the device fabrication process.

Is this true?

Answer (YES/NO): YES